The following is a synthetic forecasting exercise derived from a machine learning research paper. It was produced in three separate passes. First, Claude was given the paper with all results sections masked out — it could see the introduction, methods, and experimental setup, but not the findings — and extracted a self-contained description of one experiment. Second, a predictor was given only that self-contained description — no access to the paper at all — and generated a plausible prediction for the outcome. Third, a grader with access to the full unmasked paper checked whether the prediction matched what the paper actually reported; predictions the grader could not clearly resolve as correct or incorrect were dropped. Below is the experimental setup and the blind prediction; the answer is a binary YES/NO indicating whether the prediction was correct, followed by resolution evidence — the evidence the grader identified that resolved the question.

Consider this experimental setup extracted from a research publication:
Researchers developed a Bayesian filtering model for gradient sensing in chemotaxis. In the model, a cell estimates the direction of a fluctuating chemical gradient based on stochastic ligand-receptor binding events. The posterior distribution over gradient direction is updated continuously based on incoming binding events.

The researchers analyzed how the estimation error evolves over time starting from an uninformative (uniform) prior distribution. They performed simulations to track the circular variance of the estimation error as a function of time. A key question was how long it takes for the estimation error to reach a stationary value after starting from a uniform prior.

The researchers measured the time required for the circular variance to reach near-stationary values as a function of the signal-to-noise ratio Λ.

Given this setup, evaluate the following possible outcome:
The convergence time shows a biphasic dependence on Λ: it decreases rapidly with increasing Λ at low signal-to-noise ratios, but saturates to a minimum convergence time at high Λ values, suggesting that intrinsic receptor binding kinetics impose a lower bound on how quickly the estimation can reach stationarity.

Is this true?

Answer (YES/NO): NO